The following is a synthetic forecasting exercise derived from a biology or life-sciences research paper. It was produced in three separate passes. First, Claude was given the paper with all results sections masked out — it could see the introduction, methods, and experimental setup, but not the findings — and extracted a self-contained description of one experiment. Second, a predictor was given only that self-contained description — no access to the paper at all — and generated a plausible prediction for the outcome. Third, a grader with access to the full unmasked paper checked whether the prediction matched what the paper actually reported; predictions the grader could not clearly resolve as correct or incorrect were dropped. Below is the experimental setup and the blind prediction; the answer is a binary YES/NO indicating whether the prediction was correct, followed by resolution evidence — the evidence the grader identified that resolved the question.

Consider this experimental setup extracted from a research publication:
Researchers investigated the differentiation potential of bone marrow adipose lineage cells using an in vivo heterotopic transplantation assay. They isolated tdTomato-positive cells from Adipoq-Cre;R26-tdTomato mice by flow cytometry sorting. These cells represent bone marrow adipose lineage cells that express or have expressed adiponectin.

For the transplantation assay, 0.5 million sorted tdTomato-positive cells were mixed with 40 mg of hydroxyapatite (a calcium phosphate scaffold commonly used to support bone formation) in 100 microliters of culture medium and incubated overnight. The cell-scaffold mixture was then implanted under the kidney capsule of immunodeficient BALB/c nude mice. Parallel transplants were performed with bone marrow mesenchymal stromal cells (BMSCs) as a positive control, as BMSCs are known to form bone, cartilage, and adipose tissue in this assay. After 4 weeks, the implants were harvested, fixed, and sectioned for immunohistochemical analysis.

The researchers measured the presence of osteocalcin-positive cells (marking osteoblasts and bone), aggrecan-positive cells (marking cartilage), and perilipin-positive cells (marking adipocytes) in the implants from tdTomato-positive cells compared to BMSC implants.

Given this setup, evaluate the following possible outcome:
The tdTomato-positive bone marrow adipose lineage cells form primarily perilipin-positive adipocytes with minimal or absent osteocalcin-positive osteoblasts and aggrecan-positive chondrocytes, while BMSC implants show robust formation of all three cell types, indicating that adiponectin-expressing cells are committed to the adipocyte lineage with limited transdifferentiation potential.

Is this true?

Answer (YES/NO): YES